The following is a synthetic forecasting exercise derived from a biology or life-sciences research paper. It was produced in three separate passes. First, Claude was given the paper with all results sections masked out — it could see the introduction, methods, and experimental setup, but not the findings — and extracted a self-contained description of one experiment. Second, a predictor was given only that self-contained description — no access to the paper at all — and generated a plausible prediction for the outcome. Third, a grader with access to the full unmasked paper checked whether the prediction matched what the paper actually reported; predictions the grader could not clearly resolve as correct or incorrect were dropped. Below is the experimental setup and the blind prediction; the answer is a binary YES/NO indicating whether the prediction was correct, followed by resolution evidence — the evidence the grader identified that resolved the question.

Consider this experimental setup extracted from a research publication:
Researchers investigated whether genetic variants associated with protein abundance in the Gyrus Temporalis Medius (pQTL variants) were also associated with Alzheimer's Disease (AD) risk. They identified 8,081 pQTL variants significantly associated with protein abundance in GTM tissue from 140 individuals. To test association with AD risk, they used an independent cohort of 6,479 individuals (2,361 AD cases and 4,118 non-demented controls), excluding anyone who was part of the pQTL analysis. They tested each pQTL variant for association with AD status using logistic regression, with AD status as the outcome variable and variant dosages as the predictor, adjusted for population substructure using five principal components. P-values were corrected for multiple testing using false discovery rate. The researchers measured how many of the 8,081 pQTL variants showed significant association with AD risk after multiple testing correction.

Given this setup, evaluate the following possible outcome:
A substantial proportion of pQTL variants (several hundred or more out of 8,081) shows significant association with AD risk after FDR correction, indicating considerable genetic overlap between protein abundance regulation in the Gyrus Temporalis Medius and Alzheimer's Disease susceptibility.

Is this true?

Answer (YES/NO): NO